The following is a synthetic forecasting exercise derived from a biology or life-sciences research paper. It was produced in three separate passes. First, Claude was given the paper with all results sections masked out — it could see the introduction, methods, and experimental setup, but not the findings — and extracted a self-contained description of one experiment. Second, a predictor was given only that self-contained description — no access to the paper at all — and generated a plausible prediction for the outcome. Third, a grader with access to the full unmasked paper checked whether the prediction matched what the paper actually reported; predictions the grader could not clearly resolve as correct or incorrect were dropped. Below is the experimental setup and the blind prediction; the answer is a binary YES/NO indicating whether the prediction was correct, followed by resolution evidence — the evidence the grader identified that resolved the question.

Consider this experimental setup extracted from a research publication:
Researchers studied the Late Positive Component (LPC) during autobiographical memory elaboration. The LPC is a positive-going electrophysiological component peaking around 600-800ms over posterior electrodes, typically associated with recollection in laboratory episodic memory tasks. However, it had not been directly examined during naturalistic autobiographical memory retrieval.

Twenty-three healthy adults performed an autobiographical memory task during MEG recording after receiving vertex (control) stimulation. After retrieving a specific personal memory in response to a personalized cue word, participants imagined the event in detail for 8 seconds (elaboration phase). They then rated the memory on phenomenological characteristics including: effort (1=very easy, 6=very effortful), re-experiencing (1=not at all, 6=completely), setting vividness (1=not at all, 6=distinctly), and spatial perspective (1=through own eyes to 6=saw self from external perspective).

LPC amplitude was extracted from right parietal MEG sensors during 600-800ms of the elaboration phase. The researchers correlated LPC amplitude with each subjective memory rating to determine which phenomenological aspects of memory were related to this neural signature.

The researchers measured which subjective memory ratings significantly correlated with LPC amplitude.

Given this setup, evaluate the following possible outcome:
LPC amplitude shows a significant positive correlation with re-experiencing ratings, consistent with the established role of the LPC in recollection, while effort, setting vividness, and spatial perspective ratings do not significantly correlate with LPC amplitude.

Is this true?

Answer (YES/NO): NO